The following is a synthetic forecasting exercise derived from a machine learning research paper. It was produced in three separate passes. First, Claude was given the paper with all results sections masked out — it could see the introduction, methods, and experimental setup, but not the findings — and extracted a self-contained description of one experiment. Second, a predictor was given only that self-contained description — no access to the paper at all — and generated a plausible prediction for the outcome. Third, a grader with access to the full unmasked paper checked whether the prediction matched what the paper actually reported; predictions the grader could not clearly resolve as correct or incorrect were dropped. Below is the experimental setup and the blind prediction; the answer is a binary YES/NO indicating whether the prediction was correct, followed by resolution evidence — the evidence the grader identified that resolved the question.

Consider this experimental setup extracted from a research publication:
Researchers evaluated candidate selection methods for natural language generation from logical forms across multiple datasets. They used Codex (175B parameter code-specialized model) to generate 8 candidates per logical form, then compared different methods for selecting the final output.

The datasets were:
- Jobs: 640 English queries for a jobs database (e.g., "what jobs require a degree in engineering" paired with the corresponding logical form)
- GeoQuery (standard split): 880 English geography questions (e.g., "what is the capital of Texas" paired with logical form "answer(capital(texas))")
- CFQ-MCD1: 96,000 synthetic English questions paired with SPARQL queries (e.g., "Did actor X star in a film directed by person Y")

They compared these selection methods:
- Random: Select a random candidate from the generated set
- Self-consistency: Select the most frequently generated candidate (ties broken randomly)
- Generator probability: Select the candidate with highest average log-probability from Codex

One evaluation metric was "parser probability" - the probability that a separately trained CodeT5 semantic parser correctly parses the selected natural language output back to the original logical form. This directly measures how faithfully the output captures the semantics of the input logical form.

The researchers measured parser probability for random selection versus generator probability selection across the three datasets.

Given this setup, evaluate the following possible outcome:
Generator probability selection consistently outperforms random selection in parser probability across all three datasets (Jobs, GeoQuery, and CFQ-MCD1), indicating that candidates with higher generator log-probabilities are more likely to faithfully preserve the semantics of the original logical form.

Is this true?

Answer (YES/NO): YES